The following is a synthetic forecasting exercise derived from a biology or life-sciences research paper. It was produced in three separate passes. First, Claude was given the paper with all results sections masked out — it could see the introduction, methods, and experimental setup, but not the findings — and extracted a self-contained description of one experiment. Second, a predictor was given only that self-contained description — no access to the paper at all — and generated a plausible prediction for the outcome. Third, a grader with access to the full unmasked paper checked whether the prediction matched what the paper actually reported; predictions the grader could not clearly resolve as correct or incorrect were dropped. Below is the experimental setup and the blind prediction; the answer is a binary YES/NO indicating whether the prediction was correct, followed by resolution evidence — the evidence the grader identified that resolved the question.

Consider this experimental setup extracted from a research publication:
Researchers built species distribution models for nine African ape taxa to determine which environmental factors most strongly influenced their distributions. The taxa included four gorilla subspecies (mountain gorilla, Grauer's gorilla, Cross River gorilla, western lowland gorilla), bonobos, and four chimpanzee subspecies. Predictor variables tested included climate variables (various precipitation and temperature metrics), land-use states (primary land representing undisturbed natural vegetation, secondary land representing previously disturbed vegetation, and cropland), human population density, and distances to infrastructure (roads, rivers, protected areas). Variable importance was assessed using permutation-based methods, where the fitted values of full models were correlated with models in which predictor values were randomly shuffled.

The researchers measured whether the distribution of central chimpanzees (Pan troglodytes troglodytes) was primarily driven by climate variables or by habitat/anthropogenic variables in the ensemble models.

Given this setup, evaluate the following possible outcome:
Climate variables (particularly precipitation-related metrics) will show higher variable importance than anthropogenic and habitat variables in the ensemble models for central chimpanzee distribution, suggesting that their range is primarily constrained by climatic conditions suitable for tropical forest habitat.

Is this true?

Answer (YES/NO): NO